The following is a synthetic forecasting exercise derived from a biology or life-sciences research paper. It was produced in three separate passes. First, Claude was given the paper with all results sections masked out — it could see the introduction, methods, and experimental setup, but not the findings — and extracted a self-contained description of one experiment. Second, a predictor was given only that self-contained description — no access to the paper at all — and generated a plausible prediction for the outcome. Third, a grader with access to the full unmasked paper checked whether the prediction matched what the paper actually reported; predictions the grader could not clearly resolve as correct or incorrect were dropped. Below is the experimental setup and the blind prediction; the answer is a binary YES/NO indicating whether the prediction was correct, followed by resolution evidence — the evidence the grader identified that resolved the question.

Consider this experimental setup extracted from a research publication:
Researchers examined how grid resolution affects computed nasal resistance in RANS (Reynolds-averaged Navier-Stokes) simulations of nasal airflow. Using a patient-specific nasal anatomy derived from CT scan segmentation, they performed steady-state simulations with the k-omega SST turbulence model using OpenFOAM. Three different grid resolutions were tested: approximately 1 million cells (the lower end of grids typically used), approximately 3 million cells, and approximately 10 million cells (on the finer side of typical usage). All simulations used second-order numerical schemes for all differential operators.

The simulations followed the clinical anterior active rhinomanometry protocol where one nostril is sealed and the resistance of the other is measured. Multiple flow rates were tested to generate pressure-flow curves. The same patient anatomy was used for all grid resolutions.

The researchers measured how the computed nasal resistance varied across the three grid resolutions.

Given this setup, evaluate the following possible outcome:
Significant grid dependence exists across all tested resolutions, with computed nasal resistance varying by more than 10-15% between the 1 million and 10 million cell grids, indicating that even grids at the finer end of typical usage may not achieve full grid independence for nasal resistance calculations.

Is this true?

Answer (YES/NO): NO